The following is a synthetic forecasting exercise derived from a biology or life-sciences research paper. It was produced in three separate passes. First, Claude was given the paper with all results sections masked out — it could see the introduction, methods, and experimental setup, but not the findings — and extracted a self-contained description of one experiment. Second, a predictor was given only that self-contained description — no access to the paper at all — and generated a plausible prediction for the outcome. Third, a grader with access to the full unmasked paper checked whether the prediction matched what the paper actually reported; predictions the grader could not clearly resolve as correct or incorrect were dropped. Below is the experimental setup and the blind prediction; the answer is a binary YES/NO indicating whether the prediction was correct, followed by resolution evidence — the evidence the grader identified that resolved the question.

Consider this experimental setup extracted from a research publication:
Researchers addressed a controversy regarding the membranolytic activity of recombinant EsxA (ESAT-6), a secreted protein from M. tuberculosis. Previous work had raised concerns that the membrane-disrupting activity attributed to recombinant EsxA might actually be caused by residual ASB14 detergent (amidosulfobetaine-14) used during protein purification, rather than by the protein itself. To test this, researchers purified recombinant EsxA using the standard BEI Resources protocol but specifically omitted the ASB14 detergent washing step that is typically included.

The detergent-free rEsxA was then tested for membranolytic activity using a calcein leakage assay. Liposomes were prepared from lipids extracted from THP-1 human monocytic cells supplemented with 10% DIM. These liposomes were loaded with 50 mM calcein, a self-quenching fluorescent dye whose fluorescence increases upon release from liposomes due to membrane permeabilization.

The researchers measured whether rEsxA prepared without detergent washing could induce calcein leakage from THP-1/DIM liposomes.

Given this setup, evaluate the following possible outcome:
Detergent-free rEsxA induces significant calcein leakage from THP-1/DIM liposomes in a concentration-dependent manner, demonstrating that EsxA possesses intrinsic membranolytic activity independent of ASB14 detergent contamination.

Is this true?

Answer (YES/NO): NO